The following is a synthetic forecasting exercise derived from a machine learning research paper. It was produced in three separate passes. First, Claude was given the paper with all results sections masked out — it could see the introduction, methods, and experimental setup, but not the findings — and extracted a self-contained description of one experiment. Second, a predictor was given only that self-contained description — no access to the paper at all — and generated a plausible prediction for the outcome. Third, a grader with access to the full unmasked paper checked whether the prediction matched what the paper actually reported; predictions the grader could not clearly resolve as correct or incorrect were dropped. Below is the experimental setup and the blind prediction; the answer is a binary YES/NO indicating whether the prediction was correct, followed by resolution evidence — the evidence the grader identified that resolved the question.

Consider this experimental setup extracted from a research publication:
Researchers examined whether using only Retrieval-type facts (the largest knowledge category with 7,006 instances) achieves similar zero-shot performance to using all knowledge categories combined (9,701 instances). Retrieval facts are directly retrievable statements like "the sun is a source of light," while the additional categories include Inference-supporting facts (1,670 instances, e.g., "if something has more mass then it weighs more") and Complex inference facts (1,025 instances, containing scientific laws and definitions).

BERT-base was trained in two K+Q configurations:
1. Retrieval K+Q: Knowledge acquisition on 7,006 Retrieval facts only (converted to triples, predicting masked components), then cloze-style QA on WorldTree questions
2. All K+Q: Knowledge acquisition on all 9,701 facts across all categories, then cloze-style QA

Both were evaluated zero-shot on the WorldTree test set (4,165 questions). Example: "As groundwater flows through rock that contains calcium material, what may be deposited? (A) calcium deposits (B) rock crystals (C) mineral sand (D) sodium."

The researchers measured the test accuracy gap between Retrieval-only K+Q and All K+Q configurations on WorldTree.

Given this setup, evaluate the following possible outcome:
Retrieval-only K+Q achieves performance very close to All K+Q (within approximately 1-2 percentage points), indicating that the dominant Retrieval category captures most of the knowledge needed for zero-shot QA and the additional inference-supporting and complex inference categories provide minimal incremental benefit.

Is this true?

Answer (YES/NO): NO